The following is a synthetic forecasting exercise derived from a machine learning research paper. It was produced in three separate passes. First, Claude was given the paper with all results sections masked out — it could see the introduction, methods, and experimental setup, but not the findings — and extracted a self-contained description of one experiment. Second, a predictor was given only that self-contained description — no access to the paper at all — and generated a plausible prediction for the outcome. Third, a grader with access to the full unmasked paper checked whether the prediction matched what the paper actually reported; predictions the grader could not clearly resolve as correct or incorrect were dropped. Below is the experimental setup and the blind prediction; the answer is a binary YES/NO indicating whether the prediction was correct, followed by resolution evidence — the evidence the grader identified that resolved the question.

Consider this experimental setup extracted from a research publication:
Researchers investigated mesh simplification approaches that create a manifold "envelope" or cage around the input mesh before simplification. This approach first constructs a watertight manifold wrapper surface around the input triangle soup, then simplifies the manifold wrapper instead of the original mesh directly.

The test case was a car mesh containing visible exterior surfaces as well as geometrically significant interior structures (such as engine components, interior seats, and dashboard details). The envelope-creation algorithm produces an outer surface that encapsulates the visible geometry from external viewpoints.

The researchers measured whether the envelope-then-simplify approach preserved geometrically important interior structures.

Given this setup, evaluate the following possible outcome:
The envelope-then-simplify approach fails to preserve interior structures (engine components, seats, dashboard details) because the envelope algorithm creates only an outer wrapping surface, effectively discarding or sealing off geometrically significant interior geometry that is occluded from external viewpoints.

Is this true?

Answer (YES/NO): YES